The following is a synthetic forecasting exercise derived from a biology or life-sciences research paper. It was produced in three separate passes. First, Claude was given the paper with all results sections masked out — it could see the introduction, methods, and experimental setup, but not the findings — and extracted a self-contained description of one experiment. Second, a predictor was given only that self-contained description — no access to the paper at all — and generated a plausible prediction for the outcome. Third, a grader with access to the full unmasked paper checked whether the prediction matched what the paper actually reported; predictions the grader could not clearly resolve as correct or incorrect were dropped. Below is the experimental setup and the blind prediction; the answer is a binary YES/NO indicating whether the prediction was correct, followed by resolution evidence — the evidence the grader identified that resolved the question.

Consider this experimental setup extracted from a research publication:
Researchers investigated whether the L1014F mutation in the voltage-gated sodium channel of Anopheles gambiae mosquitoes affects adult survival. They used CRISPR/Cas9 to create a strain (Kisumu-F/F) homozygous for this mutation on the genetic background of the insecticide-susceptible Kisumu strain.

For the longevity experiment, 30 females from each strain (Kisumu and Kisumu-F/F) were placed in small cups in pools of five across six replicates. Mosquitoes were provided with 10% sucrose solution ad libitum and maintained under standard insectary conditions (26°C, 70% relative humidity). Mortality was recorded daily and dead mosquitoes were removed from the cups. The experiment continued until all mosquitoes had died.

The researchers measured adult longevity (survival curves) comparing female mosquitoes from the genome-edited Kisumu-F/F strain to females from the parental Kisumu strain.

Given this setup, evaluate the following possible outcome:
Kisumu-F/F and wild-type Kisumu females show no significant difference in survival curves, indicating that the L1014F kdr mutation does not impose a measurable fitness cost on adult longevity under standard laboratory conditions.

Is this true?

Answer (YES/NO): NO